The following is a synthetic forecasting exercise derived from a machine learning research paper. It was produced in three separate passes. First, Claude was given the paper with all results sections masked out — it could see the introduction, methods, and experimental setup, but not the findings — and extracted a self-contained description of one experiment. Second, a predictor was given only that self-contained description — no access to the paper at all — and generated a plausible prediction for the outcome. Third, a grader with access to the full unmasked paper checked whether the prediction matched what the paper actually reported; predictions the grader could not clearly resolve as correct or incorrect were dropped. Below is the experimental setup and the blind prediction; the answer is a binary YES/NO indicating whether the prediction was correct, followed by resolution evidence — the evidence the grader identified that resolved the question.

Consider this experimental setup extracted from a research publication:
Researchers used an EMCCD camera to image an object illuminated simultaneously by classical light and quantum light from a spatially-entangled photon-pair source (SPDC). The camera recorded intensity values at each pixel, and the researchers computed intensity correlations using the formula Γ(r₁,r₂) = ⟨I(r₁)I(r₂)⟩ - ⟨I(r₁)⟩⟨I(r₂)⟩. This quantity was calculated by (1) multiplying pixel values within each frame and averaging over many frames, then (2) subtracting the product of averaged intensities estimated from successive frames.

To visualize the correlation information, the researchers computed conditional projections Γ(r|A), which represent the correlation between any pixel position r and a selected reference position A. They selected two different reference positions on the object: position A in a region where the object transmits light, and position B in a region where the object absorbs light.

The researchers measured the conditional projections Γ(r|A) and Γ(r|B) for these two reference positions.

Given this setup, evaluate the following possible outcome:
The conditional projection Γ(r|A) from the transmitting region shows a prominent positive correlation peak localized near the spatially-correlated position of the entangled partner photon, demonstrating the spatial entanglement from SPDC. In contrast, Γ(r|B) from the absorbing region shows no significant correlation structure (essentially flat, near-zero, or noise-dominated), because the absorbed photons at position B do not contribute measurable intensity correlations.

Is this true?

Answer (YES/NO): YES